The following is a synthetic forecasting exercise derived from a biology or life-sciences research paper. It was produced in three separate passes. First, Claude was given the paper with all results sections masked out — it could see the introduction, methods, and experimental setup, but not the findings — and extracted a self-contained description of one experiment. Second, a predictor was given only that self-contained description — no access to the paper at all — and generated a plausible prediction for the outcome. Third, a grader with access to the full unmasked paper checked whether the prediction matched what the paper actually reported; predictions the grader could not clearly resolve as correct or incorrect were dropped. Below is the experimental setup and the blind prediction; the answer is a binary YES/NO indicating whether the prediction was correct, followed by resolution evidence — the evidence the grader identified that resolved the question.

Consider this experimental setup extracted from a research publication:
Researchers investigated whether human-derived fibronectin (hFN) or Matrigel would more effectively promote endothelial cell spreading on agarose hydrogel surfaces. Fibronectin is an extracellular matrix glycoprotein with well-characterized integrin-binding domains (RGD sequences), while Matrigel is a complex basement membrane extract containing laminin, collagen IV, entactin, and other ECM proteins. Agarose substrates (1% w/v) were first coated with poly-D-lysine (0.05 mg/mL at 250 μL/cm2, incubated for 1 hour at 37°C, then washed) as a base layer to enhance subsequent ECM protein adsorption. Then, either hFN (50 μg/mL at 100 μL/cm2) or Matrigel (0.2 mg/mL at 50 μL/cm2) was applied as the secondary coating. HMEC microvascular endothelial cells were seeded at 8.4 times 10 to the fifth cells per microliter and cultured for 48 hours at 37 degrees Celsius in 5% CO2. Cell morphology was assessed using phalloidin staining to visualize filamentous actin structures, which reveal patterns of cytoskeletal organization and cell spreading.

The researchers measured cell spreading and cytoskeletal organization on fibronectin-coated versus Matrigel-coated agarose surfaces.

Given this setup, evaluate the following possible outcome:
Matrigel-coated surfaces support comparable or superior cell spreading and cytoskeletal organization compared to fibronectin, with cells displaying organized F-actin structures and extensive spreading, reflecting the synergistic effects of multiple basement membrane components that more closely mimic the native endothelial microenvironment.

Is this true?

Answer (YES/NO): YES